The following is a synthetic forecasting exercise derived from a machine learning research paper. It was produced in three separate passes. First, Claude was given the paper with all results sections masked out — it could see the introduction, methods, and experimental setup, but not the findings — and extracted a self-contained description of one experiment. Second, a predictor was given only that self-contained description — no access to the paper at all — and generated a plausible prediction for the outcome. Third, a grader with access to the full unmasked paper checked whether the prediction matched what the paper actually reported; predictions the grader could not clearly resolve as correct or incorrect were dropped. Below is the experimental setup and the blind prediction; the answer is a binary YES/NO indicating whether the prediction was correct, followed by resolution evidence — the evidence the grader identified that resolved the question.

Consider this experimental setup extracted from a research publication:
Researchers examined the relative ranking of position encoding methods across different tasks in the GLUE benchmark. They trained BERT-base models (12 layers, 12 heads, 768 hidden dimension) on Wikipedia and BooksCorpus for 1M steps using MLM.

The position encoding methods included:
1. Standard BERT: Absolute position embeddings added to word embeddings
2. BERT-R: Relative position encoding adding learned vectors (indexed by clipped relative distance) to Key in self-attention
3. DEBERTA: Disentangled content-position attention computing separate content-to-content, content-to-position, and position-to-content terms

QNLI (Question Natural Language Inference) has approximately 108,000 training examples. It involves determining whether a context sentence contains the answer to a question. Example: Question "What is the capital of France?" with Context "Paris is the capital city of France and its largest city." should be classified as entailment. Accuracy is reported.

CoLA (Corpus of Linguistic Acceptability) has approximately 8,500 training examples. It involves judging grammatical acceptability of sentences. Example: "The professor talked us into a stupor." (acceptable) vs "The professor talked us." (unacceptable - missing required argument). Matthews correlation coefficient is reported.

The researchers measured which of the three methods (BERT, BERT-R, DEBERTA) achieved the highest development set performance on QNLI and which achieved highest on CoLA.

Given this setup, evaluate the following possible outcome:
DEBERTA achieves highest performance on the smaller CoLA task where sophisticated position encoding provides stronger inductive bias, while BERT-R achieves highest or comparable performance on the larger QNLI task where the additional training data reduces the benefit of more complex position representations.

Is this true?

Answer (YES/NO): NO